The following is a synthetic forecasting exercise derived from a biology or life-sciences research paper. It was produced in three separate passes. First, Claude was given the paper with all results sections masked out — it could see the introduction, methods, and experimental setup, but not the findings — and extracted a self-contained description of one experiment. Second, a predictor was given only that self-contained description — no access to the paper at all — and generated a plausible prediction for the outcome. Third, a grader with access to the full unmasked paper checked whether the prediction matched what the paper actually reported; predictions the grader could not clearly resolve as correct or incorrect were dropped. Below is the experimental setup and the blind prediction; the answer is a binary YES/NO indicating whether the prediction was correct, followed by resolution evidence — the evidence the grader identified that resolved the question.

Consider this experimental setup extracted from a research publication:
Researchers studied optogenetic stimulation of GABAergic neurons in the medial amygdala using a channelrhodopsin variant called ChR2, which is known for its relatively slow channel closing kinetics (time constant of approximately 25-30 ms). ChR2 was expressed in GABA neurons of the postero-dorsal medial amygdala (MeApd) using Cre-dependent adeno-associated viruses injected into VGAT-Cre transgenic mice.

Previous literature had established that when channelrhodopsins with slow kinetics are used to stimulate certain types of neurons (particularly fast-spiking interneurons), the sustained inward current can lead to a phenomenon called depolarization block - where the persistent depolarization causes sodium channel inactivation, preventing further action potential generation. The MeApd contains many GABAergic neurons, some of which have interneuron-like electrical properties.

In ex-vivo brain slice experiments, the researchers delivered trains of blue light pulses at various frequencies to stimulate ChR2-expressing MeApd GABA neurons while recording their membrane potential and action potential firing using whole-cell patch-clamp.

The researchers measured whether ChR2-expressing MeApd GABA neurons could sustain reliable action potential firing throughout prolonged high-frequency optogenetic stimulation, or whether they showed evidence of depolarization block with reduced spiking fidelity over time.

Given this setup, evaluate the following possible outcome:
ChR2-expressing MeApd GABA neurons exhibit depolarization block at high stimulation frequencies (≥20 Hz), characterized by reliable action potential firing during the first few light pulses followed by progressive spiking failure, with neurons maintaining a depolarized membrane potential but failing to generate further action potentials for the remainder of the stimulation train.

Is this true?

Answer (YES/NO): NO